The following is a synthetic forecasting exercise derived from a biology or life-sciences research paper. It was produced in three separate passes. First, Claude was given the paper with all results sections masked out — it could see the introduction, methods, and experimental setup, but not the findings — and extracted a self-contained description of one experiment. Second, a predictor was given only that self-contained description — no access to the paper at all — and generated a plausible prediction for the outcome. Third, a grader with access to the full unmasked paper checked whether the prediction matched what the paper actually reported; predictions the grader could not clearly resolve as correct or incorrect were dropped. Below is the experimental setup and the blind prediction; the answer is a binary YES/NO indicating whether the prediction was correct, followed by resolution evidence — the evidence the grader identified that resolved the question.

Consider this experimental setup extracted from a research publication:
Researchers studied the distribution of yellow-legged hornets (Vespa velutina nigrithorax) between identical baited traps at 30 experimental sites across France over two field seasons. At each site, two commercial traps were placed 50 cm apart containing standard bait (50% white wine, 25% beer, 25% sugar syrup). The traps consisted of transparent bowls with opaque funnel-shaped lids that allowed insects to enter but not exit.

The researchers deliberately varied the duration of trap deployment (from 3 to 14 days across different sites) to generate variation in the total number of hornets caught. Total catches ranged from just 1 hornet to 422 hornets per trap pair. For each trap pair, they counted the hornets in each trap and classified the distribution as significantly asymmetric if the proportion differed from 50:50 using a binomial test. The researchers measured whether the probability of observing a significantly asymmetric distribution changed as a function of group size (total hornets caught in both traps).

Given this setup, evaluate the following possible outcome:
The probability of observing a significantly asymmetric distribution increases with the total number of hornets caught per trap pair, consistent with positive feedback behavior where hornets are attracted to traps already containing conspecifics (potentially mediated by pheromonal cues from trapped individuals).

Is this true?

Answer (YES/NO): YES